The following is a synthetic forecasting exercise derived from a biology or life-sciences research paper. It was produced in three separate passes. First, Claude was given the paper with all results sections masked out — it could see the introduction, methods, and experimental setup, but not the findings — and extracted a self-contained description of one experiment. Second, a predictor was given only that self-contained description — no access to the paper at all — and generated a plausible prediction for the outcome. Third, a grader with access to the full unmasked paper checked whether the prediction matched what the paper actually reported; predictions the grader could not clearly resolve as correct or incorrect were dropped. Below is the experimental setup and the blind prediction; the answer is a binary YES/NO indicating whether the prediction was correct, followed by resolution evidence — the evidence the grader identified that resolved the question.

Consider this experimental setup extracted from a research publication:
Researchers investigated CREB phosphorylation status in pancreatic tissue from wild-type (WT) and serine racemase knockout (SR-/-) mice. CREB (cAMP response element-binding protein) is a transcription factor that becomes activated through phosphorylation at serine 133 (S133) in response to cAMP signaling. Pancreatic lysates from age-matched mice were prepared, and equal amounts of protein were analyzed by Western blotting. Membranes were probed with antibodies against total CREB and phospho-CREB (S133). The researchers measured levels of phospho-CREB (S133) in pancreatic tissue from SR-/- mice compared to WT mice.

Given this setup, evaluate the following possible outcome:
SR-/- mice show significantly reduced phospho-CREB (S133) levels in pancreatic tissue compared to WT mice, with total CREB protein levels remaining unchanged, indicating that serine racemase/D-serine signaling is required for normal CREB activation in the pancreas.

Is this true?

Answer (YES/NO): NO